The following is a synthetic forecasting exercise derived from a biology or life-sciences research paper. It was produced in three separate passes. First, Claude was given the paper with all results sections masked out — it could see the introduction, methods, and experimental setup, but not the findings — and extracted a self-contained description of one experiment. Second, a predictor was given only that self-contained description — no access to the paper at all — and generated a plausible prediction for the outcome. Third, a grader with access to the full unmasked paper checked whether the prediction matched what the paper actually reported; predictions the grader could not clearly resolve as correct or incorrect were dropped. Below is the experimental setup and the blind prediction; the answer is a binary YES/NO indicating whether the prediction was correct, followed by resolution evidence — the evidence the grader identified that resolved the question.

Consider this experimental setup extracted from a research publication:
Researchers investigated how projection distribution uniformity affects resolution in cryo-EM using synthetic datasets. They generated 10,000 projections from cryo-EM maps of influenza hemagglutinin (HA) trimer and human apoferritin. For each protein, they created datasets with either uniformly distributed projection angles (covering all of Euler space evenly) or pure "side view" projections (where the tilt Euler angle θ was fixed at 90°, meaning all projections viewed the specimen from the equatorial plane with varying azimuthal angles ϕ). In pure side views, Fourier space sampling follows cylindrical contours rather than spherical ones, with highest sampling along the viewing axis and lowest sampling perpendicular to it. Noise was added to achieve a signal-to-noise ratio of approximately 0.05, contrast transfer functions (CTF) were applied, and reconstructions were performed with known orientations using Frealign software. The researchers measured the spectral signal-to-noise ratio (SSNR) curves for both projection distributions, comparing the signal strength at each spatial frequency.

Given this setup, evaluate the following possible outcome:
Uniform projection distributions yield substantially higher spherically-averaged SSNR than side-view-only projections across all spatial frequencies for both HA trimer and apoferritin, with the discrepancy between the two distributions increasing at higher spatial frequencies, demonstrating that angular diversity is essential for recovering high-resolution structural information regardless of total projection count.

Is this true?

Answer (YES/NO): NO